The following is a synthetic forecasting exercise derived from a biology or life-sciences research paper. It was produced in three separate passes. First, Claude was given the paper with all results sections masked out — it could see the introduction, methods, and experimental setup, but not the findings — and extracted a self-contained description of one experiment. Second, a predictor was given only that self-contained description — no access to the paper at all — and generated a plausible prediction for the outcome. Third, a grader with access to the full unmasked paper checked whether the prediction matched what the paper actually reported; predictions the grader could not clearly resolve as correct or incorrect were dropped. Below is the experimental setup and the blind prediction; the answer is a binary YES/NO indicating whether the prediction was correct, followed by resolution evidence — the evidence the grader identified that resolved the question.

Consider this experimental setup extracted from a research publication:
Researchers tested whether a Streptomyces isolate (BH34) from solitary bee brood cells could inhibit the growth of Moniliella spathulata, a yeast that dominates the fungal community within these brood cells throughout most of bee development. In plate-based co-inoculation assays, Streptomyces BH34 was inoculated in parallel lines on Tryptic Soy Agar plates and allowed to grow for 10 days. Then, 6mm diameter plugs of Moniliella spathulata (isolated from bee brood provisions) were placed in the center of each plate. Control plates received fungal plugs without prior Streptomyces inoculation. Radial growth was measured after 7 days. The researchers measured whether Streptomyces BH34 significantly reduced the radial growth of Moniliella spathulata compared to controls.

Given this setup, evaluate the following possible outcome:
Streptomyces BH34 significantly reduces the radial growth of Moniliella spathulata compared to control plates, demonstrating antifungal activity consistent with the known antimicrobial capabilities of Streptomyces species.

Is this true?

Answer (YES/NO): YES